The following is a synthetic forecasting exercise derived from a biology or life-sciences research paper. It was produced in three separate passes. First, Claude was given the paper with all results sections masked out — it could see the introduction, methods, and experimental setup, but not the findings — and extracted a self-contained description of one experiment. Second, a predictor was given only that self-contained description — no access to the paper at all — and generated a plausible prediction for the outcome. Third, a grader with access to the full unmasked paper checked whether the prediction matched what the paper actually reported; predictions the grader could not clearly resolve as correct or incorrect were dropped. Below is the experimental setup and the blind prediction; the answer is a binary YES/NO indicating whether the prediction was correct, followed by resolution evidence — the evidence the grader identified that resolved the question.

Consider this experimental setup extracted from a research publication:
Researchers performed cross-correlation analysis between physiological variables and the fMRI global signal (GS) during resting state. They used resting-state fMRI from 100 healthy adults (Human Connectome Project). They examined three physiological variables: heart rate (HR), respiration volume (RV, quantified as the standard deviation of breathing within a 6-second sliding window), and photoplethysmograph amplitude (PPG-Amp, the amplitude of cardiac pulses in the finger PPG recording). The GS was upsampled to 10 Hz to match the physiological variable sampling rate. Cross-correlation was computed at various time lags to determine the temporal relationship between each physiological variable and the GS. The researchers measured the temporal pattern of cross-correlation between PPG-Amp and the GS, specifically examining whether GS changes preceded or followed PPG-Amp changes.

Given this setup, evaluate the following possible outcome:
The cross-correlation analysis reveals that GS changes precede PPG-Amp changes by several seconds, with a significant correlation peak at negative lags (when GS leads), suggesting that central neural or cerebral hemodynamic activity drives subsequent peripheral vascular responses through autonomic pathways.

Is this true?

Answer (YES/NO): NO